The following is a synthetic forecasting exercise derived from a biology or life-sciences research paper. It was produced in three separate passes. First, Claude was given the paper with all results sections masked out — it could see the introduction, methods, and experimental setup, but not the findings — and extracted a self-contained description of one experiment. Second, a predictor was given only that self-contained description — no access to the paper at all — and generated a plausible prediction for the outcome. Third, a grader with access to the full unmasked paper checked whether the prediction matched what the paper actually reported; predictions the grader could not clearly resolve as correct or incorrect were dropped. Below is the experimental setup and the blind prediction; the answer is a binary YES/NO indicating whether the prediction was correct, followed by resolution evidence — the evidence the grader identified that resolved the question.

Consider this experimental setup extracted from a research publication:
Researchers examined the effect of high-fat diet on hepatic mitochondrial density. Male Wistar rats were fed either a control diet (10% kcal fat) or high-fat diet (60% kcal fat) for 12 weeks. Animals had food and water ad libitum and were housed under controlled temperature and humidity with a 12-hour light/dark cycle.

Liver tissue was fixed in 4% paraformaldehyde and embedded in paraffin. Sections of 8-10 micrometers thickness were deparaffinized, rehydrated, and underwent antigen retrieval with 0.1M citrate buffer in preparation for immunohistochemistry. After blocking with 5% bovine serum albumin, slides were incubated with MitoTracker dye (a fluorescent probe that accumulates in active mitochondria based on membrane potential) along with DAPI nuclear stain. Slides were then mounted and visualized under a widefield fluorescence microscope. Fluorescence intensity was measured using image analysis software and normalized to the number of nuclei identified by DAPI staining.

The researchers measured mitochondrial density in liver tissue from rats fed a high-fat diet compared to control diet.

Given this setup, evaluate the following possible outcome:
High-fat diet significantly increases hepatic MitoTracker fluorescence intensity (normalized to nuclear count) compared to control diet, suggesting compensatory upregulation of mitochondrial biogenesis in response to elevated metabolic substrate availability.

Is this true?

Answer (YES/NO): NO